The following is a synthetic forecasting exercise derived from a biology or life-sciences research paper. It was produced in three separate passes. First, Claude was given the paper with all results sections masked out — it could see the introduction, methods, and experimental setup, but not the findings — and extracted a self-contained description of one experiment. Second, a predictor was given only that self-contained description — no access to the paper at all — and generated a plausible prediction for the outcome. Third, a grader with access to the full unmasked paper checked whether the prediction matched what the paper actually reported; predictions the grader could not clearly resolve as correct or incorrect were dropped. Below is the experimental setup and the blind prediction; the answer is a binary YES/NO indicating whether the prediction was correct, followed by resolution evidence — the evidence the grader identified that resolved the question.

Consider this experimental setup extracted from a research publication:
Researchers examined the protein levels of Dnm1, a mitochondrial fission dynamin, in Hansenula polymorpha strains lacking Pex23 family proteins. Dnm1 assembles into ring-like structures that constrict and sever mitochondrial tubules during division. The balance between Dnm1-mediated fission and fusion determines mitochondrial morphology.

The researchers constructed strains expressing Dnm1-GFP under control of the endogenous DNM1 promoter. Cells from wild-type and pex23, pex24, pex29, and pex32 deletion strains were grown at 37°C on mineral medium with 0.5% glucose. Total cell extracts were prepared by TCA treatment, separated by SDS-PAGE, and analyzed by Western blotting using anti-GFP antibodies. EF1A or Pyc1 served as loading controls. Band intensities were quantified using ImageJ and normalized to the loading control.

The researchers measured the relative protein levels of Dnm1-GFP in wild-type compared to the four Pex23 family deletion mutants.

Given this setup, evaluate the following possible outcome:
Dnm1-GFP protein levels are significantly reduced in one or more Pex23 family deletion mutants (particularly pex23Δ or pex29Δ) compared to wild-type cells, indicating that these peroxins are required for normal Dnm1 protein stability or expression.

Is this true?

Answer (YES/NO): NO